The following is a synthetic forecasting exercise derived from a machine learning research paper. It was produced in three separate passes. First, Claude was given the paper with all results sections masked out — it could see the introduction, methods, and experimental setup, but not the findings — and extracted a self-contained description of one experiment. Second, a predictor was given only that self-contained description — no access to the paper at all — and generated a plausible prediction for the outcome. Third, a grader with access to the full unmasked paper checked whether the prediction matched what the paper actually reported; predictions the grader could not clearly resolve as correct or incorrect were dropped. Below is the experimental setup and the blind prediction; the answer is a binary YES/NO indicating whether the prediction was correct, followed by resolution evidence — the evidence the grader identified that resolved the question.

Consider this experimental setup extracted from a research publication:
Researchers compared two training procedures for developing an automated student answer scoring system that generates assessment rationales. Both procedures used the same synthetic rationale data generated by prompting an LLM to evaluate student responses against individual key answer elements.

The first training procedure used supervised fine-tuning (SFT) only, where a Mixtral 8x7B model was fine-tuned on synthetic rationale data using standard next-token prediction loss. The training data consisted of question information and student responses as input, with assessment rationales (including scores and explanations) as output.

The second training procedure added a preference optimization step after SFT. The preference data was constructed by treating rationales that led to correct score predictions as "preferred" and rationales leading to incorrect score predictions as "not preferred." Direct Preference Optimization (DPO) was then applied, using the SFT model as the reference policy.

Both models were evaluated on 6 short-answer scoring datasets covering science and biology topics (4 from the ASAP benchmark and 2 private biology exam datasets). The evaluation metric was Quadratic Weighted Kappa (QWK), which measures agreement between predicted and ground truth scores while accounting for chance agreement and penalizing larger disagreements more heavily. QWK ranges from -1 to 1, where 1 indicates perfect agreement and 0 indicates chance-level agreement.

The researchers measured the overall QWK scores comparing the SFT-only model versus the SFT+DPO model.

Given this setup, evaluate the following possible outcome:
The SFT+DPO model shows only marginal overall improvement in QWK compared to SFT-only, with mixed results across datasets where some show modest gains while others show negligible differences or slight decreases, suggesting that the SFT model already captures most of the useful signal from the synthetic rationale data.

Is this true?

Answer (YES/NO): NO